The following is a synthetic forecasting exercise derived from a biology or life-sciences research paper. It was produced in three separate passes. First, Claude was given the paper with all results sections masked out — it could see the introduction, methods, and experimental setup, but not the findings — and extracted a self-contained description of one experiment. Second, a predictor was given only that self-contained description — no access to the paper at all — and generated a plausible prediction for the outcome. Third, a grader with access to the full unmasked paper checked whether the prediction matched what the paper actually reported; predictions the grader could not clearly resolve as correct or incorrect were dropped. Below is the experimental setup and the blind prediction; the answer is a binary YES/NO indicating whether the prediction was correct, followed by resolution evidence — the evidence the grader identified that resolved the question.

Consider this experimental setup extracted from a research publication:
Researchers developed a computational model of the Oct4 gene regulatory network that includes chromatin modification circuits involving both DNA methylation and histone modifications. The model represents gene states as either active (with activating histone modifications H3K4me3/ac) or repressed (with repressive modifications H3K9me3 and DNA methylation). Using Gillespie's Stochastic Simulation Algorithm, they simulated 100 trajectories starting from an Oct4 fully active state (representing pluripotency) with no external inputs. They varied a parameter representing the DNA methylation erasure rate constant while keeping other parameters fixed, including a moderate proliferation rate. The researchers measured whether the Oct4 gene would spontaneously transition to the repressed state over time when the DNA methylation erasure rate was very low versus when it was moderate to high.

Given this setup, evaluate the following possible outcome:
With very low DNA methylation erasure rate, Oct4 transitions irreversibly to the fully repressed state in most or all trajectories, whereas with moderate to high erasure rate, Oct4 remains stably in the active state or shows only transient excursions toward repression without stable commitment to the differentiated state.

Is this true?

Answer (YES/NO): YES